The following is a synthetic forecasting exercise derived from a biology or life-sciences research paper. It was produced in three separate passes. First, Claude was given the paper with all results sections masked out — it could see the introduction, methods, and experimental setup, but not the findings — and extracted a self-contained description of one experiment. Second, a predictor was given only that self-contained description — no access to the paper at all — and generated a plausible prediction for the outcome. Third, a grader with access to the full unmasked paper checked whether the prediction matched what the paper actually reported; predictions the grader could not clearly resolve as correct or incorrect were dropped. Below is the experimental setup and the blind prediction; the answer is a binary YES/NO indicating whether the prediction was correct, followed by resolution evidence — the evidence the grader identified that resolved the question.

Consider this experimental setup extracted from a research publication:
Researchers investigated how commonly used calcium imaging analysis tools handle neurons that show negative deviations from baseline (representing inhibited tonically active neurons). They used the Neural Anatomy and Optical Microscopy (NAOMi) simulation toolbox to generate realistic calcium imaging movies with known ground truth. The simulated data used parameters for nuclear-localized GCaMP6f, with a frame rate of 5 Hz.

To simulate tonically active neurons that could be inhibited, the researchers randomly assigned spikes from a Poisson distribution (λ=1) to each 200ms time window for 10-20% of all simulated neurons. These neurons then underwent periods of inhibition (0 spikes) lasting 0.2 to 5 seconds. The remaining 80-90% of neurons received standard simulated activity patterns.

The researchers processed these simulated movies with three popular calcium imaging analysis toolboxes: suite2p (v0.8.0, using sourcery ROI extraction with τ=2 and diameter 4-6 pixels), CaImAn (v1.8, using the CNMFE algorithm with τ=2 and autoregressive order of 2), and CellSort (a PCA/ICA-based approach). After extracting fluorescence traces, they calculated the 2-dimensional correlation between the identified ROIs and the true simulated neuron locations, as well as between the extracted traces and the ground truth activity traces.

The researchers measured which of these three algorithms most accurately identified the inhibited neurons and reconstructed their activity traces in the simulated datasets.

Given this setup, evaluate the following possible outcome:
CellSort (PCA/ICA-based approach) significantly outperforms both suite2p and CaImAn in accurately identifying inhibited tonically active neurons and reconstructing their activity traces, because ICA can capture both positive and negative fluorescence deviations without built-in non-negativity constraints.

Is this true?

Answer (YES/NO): NO